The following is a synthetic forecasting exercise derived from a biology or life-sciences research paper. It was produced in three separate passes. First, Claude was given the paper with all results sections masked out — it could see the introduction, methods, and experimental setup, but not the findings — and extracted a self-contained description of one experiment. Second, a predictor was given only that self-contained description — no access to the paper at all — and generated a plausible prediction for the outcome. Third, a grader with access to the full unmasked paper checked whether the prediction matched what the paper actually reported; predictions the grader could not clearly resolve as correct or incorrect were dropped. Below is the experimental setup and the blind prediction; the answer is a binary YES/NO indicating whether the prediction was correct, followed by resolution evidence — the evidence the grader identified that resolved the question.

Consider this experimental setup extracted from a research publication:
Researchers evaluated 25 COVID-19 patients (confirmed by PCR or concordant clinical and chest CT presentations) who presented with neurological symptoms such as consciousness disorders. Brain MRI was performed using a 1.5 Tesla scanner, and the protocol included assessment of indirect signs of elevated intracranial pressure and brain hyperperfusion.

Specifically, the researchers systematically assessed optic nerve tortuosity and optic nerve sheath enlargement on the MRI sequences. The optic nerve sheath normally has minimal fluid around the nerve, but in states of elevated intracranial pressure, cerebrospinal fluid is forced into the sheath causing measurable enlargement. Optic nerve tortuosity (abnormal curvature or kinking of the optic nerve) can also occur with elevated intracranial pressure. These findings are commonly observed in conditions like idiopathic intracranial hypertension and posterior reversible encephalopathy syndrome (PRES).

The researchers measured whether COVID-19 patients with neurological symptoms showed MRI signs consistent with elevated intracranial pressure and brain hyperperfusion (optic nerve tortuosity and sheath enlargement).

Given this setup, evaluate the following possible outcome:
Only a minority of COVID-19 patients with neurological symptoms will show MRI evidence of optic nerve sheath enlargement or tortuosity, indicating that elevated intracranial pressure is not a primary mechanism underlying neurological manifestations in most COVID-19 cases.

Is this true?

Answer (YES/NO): NO